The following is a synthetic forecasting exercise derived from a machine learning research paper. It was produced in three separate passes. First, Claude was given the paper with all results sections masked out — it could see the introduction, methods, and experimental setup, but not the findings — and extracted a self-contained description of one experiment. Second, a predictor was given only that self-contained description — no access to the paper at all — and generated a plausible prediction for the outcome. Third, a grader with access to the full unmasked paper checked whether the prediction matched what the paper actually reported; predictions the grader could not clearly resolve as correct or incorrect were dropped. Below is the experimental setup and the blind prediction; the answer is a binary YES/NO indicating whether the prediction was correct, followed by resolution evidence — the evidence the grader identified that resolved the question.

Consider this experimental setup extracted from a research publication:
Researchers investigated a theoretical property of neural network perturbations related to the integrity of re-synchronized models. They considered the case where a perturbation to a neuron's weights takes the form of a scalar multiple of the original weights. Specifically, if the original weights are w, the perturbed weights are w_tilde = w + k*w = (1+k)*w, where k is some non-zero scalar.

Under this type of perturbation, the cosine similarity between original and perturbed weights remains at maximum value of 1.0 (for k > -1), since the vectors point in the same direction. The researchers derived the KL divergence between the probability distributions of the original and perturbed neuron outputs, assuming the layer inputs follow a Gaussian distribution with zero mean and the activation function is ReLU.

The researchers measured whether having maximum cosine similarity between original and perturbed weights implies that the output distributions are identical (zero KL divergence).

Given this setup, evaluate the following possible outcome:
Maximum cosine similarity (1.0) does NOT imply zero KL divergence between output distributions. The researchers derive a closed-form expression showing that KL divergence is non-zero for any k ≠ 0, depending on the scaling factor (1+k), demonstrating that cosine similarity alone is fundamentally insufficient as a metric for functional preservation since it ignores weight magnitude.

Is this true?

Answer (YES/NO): YES